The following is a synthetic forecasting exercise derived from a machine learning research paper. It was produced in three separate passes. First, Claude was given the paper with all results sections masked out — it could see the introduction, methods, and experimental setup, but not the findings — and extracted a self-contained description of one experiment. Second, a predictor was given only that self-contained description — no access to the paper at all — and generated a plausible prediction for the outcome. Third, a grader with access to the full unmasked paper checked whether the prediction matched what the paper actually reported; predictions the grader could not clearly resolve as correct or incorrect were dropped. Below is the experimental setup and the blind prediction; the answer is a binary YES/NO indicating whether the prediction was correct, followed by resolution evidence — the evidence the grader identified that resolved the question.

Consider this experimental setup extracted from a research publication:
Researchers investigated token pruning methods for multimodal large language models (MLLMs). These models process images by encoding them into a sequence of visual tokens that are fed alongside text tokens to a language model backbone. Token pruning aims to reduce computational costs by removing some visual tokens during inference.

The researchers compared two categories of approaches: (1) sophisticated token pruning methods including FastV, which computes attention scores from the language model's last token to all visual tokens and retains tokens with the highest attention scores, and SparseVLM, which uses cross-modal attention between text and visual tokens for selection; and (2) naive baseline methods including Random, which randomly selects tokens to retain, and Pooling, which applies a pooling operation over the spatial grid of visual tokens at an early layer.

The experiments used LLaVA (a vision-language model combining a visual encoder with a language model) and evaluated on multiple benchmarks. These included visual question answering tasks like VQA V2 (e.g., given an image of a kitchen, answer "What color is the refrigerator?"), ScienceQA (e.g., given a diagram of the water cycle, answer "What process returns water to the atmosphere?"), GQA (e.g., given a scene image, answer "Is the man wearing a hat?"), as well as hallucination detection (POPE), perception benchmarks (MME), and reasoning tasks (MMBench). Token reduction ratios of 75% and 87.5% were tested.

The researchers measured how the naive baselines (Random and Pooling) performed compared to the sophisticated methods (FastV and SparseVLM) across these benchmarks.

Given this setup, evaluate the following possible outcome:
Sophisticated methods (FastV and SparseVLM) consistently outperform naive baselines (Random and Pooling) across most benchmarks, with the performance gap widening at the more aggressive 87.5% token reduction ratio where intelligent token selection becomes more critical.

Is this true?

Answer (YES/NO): NO